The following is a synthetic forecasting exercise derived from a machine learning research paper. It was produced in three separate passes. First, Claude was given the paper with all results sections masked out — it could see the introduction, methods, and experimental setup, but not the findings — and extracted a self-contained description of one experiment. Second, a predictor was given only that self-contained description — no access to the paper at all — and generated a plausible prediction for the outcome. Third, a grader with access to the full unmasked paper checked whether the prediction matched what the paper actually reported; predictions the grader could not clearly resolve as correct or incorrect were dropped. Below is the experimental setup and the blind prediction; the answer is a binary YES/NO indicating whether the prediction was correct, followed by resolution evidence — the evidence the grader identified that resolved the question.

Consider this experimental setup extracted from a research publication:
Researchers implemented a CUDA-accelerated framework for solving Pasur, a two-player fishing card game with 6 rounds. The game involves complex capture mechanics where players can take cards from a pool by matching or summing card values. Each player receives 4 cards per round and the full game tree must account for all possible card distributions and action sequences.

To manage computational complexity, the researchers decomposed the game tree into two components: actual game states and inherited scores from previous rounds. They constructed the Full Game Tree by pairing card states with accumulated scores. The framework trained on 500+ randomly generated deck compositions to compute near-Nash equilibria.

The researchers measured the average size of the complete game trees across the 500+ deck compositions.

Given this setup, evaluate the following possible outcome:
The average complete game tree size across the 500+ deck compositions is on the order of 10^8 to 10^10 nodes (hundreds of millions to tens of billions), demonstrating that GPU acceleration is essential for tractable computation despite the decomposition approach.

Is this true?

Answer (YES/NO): YES